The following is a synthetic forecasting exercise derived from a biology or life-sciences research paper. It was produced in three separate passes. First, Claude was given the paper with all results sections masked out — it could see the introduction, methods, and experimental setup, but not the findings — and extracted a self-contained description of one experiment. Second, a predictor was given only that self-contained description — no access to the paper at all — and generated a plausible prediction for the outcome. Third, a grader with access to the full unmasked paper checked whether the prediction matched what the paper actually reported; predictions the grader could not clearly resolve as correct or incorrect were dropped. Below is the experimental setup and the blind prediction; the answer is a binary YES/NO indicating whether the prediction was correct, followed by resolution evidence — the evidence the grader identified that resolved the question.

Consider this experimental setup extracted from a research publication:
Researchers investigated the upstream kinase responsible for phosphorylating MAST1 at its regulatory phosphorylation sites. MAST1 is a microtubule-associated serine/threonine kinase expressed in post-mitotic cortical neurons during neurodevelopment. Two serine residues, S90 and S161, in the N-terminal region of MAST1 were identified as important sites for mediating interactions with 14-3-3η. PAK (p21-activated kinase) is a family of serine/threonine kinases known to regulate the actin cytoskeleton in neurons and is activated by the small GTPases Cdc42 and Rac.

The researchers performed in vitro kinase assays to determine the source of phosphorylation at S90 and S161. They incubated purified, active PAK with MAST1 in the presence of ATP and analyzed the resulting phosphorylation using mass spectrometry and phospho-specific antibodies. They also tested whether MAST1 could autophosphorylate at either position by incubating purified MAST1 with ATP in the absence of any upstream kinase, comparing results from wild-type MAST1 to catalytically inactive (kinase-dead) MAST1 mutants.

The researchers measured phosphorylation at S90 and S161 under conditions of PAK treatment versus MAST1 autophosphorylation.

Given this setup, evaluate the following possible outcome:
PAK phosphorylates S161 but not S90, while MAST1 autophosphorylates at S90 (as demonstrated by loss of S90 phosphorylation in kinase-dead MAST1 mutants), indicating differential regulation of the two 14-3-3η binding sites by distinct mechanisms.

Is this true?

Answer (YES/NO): NO